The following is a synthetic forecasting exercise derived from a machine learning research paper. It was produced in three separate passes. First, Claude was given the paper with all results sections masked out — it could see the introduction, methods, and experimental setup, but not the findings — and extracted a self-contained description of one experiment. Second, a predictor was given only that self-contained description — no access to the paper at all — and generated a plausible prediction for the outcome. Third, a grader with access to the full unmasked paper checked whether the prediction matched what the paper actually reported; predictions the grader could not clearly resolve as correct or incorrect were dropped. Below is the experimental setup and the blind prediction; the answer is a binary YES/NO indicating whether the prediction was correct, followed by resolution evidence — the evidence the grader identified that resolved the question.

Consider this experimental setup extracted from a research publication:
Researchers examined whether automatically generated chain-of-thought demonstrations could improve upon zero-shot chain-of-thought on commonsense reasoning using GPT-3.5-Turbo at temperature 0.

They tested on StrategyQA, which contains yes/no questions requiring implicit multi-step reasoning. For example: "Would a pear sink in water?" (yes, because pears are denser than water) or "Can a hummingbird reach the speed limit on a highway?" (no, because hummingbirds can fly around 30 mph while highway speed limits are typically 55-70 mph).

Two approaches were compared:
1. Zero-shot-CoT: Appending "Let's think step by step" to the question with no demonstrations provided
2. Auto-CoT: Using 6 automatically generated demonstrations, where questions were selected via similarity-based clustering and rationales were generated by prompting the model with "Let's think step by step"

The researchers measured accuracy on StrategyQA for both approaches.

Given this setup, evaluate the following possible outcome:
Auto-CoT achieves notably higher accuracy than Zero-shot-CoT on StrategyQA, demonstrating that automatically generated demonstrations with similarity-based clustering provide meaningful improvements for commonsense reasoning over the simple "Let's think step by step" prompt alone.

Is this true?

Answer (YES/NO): YES